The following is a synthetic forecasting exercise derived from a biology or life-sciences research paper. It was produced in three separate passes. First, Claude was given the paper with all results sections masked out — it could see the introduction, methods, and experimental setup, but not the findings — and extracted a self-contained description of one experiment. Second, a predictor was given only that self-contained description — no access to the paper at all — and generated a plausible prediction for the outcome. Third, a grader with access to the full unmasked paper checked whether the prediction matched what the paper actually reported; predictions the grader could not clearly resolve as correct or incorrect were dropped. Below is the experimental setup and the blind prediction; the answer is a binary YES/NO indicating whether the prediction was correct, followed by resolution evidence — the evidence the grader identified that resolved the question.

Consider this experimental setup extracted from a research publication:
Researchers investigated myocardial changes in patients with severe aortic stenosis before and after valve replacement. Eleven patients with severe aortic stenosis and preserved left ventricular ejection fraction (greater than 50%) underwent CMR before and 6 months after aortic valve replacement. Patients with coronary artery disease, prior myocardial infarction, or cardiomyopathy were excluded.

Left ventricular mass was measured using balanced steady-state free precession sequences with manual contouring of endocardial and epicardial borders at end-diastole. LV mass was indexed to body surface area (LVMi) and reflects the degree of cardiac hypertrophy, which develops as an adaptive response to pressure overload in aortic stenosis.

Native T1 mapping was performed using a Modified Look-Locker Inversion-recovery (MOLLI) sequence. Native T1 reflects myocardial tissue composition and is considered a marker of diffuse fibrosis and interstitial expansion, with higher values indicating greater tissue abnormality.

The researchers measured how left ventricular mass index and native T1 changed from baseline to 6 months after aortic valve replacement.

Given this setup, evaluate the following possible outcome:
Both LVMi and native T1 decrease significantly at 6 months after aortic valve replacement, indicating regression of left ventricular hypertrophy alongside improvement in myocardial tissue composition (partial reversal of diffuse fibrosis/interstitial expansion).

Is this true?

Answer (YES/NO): NO